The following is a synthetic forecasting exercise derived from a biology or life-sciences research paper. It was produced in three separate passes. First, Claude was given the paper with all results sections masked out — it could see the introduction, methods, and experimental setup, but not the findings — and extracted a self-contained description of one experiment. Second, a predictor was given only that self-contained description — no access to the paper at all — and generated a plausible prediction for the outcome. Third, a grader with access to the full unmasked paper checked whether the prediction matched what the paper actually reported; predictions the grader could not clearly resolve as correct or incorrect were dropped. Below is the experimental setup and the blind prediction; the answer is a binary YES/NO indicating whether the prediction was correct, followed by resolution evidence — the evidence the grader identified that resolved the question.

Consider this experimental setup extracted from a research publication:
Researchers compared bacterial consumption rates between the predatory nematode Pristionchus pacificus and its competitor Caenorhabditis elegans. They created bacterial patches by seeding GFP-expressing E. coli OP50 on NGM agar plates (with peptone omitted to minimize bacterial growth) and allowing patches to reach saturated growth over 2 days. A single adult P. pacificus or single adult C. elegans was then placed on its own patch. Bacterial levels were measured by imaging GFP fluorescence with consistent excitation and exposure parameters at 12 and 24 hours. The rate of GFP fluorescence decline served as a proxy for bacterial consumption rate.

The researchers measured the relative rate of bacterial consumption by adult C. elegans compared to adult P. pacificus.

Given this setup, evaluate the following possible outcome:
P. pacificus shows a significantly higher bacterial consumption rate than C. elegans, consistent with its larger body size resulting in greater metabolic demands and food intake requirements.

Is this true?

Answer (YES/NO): NO